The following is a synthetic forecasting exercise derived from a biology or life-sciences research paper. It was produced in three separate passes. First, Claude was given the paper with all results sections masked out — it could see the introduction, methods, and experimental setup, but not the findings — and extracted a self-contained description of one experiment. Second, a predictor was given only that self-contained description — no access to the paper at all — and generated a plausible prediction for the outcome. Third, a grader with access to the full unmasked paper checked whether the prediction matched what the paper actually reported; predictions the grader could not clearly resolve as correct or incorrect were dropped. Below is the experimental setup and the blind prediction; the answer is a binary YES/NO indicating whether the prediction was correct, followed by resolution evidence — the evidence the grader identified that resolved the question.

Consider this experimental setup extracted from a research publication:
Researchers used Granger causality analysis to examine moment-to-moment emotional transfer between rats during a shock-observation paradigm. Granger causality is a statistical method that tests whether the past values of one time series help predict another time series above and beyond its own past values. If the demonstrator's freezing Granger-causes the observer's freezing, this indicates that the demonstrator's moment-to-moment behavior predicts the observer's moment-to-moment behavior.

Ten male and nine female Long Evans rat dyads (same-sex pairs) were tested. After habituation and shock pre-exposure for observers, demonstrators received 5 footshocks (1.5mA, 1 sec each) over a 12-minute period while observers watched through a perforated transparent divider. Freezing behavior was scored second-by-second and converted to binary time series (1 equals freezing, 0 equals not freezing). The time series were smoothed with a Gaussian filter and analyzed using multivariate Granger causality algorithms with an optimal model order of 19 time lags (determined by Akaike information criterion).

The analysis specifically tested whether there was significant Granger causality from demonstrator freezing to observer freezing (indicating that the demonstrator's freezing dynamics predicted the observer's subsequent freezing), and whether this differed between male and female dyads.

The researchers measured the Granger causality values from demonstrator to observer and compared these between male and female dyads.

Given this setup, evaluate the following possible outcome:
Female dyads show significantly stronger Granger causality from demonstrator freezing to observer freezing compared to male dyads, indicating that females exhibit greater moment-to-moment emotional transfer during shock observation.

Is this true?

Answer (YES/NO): NO